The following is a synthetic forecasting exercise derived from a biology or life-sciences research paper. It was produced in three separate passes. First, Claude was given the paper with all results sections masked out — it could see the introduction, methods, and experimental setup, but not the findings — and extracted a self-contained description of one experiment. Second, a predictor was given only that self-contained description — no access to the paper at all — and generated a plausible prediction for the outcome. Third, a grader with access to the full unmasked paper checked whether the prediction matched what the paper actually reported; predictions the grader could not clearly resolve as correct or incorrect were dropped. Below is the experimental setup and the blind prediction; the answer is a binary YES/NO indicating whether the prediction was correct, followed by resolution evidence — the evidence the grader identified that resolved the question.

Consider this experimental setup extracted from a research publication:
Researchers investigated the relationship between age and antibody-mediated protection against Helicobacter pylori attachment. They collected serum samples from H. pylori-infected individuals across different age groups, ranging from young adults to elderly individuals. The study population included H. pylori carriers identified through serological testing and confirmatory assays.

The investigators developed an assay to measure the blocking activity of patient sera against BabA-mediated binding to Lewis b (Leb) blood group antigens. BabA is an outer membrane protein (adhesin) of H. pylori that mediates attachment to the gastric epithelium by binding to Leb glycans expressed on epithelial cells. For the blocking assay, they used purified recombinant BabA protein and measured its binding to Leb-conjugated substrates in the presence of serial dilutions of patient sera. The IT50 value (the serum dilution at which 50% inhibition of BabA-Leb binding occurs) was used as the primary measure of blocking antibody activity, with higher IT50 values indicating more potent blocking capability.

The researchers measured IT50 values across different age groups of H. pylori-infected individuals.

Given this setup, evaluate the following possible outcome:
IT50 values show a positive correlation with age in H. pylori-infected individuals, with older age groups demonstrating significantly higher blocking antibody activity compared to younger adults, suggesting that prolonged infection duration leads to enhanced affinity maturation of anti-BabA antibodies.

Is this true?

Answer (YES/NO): YES